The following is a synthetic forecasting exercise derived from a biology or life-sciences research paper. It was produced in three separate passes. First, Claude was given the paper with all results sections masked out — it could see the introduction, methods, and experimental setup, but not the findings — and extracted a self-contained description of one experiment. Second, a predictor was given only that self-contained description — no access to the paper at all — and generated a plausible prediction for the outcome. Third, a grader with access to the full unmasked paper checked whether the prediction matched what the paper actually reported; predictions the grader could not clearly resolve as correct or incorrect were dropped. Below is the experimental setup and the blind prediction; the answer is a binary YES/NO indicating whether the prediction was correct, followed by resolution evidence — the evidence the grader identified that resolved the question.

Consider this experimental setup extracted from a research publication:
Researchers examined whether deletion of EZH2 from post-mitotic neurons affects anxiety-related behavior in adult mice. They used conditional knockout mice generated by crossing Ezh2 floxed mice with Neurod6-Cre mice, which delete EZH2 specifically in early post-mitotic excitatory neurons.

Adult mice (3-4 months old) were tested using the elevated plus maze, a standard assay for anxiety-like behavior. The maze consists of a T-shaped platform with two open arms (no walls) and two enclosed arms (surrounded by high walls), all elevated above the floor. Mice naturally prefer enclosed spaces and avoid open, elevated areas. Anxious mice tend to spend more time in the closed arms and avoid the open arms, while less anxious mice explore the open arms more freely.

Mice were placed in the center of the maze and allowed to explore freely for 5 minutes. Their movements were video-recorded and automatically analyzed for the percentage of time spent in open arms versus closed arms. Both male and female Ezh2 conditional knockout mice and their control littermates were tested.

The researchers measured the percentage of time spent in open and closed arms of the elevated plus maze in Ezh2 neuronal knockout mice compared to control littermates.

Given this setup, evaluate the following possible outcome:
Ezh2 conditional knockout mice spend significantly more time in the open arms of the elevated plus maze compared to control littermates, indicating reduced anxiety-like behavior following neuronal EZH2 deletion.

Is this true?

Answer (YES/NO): NO